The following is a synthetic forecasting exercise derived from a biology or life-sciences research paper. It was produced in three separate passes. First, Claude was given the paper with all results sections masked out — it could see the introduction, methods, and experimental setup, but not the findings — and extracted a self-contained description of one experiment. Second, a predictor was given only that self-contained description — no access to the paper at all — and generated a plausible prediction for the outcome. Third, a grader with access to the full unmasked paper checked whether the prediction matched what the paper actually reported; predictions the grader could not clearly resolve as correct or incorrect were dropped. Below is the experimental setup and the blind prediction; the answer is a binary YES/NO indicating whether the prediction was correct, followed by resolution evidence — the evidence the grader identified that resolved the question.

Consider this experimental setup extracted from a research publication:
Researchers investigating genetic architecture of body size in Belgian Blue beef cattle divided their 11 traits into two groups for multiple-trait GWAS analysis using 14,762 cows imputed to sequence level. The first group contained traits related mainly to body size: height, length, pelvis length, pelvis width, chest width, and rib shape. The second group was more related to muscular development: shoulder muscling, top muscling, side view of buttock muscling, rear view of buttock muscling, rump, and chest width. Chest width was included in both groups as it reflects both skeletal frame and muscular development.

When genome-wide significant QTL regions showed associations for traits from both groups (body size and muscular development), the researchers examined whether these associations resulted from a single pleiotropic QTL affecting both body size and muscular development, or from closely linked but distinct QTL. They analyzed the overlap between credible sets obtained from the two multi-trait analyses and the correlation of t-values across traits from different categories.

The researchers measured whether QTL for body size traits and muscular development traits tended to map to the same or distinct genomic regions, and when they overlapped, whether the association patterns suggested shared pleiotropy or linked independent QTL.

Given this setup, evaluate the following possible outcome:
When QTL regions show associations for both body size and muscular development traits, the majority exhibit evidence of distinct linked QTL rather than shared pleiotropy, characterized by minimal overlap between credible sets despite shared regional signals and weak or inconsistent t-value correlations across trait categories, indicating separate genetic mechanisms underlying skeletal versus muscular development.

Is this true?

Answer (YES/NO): NO